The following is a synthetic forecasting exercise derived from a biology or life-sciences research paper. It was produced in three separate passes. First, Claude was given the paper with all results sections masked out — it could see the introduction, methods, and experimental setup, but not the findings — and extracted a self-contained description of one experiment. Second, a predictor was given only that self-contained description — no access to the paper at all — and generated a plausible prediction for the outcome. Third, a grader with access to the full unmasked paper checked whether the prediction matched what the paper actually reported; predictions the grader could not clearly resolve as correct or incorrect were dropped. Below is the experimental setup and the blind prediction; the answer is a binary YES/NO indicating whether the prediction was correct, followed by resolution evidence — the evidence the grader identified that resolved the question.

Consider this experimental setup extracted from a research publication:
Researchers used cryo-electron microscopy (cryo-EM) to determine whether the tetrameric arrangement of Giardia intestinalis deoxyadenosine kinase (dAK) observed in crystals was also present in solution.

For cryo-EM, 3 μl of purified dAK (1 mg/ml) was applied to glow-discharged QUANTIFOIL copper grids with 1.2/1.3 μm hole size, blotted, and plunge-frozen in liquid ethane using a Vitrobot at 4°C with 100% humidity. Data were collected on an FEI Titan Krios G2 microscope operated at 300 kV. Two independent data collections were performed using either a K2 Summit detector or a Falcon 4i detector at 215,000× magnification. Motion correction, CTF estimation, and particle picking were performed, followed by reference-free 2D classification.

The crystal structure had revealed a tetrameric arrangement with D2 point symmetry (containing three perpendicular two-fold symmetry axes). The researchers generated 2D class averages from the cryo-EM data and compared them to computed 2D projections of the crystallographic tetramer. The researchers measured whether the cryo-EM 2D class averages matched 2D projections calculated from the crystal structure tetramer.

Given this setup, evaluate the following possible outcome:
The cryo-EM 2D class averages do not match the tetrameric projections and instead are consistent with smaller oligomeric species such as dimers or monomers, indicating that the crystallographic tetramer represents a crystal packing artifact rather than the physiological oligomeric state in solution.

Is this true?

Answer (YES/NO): NO